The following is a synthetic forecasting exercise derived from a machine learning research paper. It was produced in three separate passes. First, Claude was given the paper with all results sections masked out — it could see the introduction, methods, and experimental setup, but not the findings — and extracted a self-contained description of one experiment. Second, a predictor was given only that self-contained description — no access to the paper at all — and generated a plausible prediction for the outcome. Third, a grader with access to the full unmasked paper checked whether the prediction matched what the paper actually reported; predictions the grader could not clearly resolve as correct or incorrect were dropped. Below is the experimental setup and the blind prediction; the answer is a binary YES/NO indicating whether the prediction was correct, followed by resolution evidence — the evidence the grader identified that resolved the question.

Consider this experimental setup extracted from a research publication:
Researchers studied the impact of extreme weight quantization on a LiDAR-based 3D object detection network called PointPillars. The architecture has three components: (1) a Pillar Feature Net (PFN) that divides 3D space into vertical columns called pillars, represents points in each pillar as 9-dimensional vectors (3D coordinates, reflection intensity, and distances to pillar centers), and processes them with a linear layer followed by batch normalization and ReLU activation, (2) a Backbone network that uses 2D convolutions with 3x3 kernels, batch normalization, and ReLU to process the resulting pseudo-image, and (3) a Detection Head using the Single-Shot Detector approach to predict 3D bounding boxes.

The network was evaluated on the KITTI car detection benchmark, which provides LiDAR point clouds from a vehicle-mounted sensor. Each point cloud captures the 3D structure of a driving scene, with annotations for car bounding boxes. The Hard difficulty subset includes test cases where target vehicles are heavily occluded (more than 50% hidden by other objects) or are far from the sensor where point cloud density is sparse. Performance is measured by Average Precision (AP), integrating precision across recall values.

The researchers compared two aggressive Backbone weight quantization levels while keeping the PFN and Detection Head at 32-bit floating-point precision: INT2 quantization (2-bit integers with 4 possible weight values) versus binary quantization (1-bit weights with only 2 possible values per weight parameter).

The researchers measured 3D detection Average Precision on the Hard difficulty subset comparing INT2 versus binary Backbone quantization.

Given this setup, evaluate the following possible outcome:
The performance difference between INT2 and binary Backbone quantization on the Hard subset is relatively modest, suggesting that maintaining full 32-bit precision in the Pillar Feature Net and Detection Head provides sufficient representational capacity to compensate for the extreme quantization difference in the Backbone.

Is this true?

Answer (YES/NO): NO